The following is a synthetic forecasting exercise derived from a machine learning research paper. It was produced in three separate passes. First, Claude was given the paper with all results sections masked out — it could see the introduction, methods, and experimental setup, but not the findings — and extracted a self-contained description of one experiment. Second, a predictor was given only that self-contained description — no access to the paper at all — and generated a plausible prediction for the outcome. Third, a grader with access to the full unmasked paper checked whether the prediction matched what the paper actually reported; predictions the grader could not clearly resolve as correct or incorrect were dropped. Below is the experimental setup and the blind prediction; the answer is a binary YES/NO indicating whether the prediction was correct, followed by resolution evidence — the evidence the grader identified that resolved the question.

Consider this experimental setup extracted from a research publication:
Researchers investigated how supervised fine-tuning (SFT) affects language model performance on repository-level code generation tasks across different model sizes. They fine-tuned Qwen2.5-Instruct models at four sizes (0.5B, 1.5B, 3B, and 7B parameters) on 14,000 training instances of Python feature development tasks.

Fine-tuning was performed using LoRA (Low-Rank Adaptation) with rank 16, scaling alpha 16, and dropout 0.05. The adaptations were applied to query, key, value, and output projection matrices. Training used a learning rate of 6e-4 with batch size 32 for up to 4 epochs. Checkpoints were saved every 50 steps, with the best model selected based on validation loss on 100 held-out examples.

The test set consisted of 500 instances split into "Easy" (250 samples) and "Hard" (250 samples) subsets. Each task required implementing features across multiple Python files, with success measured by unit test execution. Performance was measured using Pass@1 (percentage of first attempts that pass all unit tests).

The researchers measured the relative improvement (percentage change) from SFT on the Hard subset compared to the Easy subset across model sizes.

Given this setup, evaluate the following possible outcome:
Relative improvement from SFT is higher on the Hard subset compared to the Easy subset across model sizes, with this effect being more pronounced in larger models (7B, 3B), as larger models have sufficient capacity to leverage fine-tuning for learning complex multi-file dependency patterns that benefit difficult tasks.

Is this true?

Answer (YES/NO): NO